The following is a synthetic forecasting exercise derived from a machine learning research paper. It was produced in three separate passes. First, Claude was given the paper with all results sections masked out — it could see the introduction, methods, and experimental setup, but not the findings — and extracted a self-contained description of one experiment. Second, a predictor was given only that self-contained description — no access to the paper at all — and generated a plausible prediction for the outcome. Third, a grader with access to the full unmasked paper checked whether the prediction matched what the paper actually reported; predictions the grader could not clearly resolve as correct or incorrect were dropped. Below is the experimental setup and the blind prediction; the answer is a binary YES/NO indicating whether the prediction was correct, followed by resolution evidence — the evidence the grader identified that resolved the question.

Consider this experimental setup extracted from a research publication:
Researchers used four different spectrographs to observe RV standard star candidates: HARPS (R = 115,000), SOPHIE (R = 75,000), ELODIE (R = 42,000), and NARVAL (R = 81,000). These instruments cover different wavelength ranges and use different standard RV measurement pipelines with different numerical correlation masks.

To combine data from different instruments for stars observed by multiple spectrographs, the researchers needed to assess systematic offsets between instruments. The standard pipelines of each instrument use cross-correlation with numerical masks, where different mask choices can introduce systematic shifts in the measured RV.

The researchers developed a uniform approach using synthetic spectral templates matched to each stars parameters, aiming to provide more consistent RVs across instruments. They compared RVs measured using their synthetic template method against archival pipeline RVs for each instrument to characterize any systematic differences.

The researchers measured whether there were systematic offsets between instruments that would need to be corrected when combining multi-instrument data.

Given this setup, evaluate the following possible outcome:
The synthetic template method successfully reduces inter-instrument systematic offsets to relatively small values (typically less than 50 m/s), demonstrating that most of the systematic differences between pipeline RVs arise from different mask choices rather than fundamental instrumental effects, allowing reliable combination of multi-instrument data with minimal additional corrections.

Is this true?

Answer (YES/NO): NO